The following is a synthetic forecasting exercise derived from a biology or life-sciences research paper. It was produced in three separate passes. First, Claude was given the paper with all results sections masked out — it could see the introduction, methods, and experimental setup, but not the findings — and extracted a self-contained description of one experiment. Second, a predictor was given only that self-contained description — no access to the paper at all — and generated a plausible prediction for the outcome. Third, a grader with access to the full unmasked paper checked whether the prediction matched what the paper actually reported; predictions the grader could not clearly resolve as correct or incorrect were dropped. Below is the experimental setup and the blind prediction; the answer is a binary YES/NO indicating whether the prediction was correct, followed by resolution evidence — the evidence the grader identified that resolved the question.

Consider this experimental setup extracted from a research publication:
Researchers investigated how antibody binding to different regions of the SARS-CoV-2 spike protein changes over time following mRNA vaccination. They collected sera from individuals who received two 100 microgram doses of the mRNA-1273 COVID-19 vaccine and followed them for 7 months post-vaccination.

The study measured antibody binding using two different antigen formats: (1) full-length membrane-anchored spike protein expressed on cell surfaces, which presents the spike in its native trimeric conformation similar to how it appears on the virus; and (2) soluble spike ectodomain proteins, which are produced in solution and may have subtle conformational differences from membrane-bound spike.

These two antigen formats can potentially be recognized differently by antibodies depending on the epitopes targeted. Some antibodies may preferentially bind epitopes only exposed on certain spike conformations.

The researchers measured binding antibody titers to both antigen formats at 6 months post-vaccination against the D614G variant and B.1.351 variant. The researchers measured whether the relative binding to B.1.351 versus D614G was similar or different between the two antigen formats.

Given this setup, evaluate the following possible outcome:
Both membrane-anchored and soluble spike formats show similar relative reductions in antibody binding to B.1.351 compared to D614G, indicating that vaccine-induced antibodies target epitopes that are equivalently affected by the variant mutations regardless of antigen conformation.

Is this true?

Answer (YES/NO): NO